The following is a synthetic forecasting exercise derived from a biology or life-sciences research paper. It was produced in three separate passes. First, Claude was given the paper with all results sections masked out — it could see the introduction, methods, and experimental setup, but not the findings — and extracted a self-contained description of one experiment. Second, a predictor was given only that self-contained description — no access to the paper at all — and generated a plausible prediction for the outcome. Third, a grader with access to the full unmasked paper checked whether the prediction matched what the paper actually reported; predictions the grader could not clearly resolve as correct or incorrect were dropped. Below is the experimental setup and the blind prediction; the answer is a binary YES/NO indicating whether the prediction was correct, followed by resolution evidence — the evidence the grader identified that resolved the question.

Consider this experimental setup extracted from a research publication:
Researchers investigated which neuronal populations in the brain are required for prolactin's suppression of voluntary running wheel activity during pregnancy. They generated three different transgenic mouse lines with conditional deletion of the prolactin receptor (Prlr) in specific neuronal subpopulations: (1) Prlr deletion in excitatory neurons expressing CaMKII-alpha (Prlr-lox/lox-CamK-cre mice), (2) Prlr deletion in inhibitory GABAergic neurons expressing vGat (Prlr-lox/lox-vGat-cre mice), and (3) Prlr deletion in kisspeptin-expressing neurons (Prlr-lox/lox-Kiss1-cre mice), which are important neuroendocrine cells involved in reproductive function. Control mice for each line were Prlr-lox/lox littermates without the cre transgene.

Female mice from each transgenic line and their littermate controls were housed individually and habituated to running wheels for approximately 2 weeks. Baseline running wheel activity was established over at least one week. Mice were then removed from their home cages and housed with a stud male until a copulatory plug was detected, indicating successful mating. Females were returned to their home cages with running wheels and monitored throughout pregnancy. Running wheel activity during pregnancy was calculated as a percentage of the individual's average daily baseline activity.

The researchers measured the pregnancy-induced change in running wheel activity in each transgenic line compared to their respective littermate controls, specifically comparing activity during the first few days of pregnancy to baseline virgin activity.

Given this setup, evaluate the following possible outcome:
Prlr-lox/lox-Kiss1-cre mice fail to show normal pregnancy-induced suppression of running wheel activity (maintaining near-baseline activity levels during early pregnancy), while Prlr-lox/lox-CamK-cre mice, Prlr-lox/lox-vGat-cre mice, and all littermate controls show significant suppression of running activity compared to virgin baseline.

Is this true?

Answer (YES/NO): NO